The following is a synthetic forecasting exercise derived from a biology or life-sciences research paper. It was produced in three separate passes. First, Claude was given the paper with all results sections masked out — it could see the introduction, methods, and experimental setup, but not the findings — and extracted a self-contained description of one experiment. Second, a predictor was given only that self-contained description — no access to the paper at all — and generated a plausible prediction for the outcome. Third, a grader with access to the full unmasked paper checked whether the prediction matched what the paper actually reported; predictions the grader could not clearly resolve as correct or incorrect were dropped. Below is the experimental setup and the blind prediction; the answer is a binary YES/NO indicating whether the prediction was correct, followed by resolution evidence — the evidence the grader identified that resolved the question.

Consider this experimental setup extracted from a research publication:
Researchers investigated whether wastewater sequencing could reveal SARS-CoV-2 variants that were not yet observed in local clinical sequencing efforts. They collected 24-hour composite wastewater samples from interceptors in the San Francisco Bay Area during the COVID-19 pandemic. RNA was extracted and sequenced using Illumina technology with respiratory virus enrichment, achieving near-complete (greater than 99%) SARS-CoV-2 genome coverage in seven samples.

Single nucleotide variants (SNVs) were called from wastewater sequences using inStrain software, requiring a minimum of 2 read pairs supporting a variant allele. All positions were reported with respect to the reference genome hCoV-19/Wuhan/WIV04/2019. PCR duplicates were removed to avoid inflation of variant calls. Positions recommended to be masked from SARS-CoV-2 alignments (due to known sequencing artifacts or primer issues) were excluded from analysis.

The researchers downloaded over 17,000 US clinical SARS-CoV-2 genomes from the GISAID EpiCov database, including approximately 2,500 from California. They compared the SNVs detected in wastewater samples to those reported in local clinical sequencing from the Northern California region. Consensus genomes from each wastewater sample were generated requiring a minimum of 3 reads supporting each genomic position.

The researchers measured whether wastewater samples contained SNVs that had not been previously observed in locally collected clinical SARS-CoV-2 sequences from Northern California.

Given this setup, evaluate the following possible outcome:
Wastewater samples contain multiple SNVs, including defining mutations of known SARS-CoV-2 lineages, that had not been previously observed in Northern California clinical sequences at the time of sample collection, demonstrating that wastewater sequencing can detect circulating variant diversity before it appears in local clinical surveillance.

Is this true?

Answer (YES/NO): YES